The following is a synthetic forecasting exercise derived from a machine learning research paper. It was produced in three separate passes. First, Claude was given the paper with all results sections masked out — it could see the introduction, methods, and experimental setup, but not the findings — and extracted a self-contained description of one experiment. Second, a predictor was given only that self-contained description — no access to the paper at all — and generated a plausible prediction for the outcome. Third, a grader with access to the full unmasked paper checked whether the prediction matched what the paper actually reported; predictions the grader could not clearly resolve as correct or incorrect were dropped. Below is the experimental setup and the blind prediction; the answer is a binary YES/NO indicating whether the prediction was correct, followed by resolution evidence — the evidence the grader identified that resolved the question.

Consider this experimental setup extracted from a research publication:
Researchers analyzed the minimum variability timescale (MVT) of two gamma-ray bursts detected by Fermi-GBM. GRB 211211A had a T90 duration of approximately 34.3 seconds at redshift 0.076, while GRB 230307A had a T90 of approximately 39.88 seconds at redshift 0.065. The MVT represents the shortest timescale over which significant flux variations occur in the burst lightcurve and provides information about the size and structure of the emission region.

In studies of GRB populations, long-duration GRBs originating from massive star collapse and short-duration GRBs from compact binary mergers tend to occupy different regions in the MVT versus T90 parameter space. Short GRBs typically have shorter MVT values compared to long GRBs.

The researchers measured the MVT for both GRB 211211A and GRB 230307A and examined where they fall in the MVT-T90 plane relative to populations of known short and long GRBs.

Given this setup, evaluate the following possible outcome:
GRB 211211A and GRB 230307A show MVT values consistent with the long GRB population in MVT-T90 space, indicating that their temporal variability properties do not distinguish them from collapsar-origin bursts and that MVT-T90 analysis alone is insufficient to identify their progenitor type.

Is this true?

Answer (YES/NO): NO